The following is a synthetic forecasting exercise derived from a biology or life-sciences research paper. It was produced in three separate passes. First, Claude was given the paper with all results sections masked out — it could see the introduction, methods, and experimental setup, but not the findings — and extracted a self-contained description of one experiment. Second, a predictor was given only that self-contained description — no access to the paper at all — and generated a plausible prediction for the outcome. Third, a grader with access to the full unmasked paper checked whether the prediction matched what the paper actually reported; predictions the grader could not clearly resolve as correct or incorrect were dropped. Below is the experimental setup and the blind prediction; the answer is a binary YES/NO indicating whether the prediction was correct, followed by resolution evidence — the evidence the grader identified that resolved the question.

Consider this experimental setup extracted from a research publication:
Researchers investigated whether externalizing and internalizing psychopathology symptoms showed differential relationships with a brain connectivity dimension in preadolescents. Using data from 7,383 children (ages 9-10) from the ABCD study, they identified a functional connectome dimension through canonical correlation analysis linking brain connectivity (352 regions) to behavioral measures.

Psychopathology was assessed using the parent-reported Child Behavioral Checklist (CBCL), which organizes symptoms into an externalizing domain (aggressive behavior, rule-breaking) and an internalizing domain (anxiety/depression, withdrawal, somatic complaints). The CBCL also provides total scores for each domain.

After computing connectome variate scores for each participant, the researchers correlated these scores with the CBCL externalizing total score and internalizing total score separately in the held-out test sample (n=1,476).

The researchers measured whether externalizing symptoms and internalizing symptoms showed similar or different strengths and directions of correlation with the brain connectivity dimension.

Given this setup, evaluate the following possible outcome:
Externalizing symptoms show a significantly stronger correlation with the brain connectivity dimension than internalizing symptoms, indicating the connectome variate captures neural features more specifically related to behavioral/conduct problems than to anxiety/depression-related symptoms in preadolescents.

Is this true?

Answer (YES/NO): YES